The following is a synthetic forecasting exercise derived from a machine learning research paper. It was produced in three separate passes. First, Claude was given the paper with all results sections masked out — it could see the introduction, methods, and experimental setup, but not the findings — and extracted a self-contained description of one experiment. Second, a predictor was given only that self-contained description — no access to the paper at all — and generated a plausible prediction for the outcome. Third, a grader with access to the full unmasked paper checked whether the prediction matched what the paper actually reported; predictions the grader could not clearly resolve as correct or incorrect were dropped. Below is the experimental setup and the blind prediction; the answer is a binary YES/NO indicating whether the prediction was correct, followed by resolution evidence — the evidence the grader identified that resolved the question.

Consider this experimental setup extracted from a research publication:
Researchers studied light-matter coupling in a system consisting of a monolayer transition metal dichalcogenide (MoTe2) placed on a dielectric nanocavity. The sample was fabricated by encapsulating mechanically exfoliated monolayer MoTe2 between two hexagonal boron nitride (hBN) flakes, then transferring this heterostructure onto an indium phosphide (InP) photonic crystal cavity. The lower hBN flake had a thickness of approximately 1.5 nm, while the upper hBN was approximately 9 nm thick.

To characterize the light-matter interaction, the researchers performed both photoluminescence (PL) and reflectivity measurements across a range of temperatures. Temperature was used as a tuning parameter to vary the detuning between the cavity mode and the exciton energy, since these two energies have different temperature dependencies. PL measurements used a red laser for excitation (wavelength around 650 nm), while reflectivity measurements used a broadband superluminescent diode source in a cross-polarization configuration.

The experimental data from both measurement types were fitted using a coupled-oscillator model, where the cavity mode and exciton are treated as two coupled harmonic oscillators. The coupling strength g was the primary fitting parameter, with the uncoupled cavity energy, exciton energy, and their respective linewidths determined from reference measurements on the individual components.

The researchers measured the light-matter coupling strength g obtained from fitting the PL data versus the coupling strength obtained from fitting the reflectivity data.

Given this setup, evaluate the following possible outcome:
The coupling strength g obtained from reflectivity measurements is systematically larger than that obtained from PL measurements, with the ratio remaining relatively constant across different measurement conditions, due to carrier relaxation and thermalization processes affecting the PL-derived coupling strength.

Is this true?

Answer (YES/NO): NO